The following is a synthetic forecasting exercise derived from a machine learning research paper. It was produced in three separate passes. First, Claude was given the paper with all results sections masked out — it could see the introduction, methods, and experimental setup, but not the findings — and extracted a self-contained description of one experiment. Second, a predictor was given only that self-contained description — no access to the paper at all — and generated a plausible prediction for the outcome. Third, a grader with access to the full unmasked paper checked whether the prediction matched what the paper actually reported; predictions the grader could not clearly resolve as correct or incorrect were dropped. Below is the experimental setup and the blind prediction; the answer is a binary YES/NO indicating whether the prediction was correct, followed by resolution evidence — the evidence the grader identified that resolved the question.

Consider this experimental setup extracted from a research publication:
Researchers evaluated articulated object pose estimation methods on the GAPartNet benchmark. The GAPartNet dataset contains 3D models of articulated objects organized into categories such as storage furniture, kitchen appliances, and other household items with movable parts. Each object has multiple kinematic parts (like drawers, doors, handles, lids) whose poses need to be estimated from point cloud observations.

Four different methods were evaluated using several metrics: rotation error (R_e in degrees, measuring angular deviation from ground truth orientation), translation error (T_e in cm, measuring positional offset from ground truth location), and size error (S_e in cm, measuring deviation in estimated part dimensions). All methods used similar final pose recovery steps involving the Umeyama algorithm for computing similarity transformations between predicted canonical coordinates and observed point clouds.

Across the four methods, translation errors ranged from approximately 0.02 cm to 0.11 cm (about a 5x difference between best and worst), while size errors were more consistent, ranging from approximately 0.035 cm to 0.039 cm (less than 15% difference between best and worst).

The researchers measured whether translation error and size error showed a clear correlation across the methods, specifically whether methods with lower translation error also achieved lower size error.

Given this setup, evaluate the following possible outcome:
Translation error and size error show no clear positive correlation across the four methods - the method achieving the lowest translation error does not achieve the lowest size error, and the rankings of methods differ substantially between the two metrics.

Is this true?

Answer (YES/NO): NO